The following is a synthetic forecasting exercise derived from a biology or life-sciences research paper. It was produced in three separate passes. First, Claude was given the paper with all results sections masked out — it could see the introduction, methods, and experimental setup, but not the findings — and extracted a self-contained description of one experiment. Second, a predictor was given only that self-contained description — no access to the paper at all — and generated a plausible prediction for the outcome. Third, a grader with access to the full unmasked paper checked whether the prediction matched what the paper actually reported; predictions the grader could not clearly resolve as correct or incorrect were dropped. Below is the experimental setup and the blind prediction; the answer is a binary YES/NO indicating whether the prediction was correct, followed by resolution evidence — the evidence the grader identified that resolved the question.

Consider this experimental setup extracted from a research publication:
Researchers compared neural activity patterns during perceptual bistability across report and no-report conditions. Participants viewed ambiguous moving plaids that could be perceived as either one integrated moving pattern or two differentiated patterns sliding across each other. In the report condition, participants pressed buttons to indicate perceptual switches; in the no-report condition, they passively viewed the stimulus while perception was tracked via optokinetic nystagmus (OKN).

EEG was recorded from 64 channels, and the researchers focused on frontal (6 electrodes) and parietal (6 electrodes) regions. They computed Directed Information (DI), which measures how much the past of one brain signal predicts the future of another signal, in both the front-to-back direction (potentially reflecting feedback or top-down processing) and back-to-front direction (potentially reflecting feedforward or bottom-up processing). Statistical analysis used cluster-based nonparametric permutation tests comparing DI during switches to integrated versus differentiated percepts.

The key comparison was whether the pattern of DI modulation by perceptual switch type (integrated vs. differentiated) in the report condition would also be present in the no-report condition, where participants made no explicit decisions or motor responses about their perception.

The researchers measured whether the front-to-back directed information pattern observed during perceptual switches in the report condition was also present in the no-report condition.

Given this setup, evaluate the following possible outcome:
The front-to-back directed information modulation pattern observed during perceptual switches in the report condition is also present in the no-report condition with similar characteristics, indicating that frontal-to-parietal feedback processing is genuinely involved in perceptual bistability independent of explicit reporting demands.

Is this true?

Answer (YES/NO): YES